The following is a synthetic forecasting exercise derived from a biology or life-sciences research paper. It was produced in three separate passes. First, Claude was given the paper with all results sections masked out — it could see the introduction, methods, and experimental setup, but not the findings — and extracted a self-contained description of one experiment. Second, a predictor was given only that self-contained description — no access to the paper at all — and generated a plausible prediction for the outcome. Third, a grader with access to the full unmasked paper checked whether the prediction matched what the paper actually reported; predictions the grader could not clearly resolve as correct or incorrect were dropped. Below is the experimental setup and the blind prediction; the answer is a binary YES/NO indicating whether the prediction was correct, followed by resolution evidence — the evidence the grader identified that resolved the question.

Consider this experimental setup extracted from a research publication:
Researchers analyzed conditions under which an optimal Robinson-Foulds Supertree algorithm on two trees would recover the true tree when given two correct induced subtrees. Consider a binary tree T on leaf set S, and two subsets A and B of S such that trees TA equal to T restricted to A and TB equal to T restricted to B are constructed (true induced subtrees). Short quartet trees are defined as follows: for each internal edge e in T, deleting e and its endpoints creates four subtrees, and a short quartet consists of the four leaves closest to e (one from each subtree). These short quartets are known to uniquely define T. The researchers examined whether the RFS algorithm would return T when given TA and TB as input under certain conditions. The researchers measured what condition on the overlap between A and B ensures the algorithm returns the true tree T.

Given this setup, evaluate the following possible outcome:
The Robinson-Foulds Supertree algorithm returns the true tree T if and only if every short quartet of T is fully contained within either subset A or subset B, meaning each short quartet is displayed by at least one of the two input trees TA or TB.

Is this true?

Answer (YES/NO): NO